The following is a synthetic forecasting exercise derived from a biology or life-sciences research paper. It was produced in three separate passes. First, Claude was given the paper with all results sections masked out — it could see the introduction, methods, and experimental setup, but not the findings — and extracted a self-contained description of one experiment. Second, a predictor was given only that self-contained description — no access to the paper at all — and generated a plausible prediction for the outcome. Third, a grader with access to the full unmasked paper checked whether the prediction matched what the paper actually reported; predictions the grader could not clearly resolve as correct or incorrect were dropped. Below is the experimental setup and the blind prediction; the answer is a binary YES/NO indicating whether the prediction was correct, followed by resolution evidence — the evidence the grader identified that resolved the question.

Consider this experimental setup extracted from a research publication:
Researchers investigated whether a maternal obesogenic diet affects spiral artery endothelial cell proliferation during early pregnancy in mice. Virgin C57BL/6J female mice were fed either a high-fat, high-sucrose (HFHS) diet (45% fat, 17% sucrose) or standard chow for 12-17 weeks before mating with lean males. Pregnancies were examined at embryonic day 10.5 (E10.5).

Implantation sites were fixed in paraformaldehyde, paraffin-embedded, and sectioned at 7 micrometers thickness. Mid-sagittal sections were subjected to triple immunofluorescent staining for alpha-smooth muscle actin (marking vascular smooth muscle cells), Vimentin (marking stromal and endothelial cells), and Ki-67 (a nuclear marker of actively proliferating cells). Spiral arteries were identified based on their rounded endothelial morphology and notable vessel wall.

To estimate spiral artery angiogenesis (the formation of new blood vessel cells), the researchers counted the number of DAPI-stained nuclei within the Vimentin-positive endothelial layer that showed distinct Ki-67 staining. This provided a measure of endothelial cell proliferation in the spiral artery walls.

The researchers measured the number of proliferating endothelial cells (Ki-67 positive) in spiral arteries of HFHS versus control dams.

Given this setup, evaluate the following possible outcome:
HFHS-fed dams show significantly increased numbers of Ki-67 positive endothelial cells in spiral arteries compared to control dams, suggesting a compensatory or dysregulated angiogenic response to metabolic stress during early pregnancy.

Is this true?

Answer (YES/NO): NO